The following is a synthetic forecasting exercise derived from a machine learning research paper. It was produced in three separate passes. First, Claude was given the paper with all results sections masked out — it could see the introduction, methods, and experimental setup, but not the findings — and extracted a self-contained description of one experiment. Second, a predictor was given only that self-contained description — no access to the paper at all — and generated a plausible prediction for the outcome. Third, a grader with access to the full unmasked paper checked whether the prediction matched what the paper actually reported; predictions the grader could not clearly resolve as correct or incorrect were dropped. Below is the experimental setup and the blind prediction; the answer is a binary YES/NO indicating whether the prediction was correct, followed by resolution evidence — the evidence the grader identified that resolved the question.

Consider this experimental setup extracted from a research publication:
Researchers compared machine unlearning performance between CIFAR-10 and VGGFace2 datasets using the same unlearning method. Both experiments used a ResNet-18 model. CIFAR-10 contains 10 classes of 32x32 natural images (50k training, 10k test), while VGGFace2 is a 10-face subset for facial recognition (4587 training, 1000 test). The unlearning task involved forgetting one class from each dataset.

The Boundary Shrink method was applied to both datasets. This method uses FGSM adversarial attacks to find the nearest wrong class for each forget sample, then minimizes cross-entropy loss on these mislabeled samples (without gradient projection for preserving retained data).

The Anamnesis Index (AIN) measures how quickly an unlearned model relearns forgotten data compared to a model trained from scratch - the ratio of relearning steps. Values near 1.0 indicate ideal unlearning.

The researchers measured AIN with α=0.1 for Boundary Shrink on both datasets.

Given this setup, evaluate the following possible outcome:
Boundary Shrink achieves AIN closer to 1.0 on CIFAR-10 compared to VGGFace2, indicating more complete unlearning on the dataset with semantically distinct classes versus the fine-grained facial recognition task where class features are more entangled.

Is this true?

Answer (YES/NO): YES